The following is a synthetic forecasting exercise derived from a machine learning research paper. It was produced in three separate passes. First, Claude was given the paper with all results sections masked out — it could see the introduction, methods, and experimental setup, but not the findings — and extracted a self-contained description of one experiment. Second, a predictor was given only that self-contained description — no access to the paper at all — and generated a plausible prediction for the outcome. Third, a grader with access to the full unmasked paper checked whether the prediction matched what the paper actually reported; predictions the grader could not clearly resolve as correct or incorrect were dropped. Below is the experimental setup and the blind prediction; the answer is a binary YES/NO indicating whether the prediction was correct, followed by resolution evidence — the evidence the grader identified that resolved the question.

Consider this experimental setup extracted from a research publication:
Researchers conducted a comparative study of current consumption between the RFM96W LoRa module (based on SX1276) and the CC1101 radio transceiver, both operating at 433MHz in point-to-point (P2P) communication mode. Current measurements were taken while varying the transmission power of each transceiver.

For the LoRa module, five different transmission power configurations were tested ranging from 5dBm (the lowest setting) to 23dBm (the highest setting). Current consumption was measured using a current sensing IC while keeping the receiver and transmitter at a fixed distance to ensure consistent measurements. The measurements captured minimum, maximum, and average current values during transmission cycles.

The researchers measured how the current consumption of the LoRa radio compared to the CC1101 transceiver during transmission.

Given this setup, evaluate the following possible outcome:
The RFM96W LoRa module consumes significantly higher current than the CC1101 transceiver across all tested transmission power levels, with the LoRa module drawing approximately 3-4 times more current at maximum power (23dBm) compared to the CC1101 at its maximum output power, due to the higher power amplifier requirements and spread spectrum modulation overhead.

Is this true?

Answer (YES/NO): NO